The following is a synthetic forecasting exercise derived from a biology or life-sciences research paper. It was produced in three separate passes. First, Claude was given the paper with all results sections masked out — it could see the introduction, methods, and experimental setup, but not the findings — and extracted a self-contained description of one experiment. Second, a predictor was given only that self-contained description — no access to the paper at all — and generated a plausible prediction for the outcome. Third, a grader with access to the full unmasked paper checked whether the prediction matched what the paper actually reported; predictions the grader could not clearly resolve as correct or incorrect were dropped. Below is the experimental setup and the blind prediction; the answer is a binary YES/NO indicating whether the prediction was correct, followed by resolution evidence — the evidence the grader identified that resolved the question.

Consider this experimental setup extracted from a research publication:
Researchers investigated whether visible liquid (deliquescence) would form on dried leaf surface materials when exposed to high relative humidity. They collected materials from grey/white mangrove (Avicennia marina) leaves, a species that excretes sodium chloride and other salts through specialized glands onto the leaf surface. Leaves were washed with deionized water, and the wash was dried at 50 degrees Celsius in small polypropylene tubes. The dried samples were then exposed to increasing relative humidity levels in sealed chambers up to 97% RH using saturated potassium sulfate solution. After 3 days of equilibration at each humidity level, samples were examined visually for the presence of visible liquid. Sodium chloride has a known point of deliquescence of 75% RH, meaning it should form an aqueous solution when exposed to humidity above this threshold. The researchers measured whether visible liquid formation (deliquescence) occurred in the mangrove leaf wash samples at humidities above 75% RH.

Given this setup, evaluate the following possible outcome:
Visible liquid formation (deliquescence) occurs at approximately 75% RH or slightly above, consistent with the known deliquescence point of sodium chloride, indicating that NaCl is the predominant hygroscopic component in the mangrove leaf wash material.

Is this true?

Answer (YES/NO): YES